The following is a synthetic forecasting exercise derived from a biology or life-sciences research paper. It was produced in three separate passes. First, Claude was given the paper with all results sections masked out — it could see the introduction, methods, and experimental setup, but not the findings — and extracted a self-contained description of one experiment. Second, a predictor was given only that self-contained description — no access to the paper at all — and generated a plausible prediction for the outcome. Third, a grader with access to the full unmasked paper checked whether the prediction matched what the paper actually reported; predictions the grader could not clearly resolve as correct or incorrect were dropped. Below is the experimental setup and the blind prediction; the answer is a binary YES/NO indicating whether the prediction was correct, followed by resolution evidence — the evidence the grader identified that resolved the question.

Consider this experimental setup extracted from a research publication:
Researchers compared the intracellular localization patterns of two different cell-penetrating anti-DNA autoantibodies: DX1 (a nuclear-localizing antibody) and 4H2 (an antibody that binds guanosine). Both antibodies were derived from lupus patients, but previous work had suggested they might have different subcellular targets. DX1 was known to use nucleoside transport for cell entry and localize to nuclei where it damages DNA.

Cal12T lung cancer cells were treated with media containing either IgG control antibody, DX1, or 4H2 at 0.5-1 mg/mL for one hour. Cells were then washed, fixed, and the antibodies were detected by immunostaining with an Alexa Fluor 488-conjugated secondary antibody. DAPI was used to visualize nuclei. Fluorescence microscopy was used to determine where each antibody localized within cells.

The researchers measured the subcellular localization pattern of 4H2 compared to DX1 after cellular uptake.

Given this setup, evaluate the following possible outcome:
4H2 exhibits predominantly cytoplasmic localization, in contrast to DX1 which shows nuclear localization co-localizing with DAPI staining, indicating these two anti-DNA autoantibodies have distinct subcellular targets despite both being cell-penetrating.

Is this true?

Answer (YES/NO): YES